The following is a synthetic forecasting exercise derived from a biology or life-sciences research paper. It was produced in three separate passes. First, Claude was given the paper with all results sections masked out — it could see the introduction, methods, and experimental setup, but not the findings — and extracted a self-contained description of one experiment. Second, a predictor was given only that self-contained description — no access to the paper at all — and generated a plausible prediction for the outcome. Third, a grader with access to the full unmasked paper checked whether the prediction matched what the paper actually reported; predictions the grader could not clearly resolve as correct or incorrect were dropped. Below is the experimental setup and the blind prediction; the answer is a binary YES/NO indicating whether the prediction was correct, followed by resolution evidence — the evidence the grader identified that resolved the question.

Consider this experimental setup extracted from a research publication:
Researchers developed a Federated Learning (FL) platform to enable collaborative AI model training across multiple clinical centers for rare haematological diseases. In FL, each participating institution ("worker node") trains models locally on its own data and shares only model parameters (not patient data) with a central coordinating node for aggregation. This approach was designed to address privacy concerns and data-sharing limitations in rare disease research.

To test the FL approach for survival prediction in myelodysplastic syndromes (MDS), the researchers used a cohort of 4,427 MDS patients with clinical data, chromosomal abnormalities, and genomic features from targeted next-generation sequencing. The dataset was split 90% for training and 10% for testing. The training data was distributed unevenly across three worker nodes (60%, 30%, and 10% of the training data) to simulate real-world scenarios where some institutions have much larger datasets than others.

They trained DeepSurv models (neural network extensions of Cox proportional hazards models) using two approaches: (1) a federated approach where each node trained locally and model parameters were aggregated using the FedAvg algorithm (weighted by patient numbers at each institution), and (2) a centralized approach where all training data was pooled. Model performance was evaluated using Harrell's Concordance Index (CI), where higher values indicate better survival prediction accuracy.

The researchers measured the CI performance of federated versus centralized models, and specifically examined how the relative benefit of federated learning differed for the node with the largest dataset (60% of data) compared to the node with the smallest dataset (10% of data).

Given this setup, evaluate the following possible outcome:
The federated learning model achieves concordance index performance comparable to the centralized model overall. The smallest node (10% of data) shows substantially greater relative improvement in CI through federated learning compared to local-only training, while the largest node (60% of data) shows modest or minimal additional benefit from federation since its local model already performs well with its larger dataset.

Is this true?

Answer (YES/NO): YES